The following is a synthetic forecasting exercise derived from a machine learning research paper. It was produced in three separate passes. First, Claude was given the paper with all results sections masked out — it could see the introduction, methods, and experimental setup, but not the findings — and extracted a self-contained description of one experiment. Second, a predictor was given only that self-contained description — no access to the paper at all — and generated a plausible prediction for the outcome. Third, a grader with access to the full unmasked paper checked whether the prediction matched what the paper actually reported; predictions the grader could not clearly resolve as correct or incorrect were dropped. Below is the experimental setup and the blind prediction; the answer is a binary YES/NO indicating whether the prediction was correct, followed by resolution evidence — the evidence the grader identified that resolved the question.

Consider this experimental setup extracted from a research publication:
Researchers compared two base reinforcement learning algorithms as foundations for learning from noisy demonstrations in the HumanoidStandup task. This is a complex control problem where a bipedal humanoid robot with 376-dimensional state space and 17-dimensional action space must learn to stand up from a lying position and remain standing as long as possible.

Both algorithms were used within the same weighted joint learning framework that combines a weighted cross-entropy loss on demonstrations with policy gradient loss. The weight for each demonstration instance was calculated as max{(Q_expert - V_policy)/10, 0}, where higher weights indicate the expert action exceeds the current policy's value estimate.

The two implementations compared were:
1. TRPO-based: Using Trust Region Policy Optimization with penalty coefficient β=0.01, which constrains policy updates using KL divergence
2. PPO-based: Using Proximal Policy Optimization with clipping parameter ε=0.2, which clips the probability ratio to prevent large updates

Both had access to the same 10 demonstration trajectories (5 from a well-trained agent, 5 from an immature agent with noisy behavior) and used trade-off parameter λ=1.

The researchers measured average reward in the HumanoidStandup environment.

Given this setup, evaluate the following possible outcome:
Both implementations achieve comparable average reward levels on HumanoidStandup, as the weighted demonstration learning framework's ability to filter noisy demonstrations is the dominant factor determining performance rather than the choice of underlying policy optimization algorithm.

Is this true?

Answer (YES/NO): NO